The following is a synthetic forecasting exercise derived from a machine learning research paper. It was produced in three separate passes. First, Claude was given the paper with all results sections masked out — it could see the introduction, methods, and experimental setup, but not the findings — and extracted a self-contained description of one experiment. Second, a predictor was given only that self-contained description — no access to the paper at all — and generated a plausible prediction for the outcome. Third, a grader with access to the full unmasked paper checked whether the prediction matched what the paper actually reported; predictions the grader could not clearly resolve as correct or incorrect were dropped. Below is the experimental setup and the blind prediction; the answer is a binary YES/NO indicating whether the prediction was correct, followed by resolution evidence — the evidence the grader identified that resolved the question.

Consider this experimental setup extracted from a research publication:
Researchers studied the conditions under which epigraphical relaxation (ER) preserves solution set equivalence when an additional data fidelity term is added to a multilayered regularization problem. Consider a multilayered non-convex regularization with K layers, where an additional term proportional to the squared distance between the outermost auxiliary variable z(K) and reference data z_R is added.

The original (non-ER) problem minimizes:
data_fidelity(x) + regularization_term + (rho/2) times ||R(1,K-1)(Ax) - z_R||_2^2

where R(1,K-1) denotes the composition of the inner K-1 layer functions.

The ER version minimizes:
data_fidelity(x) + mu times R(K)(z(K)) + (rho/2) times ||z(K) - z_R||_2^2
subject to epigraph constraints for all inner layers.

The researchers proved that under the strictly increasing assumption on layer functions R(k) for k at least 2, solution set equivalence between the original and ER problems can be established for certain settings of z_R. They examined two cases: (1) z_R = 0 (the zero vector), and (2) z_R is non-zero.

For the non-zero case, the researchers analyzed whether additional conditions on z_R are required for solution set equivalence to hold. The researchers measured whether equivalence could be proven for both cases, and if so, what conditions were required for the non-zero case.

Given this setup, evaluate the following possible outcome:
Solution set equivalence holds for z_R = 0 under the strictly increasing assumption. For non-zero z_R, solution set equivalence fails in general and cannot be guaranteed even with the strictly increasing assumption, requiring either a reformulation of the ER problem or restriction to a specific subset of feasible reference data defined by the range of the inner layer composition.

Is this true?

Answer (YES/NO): NO